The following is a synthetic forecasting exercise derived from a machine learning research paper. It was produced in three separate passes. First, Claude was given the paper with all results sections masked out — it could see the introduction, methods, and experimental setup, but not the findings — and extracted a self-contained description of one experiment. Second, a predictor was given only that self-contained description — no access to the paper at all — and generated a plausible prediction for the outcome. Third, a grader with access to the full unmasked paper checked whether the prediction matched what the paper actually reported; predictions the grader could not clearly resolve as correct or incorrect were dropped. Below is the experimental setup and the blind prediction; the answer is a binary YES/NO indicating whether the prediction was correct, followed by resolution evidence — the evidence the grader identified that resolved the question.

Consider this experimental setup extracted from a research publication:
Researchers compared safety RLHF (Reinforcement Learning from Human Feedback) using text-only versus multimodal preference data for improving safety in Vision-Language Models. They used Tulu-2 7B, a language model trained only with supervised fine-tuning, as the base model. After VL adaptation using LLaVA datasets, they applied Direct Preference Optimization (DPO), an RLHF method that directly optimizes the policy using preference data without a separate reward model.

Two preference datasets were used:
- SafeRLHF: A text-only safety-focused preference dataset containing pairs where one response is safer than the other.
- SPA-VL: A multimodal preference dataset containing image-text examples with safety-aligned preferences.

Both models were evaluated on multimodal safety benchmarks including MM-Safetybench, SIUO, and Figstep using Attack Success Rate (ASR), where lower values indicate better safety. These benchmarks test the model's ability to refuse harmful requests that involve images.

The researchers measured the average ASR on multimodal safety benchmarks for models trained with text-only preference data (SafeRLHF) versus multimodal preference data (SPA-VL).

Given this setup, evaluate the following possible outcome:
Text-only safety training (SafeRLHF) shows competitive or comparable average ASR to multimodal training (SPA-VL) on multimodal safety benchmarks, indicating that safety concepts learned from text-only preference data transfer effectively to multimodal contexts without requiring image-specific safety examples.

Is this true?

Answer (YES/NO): NO